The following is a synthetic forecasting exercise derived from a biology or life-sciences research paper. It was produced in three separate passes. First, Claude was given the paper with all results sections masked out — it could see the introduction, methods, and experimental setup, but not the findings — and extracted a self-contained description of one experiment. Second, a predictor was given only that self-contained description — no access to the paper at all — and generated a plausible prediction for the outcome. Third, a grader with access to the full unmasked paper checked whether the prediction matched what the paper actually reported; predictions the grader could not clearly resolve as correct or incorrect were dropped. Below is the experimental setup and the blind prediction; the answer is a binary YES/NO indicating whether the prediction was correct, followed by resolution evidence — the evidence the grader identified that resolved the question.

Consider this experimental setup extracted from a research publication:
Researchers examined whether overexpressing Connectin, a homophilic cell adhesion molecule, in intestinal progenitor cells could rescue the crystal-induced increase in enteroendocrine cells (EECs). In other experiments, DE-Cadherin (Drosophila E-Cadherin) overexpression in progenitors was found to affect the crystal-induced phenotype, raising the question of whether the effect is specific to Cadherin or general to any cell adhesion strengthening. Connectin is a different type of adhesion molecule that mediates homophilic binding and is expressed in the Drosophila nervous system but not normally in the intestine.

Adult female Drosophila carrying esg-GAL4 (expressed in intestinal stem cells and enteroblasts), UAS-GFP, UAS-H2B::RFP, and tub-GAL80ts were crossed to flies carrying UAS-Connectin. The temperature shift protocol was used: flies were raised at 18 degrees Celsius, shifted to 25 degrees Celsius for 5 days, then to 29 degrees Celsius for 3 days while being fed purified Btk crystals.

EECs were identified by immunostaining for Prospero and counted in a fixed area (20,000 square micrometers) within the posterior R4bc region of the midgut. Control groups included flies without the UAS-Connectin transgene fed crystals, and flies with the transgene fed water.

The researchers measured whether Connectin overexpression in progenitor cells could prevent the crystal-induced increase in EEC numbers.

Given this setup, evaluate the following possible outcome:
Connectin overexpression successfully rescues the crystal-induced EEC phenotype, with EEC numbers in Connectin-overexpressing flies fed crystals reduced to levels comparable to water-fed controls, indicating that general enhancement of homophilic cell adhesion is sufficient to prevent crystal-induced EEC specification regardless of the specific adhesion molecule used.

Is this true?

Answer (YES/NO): NO